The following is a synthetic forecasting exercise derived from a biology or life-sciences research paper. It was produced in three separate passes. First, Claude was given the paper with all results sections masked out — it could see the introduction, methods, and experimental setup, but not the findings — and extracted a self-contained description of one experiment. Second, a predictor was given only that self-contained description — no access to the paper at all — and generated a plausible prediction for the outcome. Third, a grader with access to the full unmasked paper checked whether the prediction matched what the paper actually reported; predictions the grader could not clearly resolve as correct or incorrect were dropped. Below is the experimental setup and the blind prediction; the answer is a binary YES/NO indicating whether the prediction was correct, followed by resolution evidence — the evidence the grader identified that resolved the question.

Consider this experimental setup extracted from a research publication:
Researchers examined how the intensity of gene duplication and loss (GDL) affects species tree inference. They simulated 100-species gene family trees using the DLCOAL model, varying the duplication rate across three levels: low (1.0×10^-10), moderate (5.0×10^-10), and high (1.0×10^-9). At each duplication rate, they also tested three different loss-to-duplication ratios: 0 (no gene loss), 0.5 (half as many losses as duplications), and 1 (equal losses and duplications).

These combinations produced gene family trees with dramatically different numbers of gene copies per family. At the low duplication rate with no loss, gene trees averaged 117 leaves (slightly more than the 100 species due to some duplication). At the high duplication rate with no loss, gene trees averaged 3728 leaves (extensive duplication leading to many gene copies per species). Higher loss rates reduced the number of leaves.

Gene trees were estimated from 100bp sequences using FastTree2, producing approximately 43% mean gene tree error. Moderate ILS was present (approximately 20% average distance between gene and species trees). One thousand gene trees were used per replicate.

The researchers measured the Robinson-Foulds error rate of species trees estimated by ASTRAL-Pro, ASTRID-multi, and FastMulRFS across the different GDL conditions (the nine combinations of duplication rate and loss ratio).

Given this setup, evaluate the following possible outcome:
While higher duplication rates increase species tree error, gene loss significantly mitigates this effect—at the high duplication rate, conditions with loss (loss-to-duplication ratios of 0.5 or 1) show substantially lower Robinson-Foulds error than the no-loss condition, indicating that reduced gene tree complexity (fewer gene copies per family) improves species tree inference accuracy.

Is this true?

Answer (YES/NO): NO